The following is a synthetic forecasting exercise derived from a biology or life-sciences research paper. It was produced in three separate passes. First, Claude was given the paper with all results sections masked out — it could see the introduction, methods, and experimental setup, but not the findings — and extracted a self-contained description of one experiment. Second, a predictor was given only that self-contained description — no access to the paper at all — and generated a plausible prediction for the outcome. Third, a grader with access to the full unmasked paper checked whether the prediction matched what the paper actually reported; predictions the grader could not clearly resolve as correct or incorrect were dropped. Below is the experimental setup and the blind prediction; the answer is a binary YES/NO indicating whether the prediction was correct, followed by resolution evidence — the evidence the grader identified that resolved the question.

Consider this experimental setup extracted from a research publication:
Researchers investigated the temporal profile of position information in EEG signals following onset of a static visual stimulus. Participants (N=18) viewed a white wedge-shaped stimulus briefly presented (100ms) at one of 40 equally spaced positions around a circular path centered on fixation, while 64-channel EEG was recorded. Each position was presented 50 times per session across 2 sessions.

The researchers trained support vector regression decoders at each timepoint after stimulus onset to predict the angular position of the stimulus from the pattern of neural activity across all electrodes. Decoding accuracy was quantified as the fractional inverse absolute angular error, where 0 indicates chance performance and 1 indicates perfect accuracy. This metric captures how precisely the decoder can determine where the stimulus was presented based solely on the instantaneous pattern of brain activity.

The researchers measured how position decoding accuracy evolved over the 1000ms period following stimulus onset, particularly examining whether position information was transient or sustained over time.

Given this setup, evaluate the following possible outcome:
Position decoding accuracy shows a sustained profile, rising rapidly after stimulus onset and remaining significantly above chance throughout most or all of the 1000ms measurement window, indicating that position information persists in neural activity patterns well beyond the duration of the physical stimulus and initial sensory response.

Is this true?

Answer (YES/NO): NO